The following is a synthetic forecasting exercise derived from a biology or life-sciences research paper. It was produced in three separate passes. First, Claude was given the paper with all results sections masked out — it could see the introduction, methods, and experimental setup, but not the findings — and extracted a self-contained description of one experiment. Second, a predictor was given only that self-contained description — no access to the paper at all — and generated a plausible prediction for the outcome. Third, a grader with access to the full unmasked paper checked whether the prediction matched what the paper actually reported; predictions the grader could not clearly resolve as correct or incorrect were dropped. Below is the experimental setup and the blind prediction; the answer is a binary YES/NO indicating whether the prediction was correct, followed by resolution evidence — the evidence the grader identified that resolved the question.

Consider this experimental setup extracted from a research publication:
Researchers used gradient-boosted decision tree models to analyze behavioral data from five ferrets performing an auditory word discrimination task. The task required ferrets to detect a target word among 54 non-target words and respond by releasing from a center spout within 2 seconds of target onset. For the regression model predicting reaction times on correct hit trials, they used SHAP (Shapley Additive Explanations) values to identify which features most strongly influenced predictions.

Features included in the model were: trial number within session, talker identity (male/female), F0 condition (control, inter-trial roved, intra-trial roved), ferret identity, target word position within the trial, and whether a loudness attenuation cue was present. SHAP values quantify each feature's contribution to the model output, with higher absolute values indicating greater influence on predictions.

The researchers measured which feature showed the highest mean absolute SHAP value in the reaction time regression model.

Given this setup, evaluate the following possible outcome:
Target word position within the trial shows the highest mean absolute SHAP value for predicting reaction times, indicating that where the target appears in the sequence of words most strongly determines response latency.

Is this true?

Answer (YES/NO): NO